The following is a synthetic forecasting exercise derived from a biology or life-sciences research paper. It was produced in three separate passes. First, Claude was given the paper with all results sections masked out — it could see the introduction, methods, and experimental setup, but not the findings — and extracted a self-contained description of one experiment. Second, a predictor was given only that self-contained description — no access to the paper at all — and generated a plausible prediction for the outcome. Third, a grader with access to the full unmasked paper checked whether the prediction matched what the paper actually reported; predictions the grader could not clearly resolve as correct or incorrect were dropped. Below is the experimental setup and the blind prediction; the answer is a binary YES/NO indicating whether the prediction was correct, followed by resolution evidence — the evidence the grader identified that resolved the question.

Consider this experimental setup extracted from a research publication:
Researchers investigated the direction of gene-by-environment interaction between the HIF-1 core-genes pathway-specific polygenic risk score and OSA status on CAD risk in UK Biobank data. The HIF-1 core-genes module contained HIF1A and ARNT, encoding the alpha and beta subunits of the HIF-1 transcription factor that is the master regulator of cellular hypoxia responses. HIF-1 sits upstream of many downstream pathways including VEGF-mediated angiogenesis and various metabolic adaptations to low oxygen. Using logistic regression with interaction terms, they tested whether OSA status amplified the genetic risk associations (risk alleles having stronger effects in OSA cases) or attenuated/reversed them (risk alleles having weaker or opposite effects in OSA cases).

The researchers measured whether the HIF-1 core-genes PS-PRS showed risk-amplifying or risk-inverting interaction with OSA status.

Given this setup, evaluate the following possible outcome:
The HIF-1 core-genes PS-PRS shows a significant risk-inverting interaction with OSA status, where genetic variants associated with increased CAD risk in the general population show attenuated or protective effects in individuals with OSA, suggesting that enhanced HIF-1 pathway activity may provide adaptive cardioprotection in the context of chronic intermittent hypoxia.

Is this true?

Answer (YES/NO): NO